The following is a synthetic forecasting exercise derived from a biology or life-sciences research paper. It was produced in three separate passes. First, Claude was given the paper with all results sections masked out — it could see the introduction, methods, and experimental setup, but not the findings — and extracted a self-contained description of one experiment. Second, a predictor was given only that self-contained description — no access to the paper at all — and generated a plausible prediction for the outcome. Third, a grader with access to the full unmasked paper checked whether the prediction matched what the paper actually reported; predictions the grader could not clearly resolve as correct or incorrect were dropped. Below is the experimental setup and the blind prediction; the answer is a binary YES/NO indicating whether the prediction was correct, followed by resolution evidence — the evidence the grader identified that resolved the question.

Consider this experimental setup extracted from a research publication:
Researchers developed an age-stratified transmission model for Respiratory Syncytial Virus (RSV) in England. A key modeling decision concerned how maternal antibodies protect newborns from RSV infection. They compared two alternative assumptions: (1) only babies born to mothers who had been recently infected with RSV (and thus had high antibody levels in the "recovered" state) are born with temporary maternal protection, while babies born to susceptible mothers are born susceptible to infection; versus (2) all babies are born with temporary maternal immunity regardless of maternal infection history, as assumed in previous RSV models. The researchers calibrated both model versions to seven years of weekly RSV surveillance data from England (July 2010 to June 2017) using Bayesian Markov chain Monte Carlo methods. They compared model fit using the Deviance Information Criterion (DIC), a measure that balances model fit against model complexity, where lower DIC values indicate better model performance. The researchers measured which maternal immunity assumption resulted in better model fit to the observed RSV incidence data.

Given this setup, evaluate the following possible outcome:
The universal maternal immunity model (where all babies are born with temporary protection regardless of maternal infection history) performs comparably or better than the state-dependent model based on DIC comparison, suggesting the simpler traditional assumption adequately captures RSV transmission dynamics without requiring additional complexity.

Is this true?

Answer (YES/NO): NO